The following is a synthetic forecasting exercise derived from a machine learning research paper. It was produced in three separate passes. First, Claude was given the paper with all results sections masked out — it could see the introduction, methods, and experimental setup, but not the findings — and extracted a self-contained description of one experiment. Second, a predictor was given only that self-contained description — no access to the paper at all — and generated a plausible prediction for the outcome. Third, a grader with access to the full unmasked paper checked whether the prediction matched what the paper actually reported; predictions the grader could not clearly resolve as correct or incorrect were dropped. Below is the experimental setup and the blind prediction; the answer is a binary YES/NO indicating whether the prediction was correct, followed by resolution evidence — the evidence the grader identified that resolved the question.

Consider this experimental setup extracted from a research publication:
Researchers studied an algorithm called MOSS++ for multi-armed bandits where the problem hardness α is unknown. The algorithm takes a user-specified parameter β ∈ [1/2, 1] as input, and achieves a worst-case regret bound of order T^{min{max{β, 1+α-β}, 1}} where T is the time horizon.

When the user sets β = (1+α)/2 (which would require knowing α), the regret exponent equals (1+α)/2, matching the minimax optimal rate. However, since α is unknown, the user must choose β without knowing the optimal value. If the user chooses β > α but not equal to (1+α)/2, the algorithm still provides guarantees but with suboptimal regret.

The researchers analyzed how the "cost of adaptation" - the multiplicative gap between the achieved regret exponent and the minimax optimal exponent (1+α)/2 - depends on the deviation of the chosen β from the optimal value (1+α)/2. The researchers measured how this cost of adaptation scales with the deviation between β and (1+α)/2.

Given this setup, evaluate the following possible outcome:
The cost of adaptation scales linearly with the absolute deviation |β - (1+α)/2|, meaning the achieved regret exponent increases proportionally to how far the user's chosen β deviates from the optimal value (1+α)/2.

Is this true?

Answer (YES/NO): YES